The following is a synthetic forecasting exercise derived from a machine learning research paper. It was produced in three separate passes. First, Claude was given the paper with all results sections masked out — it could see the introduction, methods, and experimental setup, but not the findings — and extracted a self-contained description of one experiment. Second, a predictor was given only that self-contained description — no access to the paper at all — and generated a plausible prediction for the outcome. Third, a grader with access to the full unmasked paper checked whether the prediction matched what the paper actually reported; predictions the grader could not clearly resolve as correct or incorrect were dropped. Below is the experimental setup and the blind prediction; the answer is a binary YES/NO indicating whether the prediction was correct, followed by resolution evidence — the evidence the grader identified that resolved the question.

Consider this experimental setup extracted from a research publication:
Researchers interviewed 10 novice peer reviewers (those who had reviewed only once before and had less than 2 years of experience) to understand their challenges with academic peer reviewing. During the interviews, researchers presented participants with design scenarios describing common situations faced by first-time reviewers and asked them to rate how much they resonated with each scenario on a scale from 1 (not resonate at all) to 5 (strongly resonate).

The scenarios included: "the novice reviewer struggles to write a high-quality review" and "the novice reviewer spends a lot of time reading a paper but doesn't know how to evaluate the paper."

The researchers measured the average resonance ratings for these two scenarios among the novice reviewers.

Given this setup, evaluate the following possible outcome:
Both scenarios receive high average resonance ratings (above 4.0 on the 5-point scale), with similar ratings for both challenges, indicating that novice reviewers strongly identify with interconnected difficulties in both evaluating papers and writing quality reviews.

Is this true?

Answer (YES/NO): NO